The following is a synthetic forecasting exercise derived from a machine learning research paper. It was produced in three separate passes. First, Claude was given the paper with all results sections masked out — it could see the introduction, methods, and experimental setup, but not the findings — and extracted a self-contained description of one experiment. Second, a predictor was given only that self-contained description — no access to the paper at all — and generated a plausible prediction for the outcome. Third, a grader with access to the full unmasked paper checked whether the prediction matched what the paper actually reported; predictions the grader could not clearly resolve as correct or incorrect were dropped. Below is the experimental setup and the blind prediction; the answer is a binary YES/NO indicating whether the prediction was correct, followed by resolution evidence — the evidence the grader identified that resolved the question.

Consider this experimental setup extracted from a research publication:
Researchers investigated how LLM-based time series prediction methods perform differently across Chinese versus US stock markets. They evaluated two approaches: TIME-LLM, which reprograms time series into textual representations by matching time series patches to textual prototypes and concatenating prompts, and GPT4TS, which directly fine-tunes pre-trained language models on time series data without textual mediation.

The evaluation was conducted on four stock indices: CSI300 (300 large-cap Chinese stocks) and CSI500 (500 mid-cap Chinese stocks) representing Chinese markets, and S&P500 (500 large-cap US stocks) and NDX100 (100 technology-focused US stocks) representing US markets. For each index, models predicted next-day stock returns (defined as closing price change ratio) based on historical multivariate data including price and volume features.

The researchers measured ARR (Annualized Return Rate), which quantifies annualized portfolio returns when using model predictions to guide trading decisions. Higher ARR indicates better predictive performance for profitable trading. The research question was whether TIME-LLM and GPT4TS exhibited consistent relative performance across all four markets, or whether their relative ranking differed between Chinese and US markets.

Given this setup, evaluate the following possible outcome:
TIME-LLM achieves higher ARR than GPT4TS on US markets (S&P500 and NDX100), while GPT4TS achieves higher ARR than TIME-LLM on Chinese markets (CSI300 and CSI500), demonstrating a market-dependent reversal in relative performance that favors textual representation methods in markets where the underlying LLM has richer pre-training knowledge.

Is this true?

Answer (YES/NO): NO